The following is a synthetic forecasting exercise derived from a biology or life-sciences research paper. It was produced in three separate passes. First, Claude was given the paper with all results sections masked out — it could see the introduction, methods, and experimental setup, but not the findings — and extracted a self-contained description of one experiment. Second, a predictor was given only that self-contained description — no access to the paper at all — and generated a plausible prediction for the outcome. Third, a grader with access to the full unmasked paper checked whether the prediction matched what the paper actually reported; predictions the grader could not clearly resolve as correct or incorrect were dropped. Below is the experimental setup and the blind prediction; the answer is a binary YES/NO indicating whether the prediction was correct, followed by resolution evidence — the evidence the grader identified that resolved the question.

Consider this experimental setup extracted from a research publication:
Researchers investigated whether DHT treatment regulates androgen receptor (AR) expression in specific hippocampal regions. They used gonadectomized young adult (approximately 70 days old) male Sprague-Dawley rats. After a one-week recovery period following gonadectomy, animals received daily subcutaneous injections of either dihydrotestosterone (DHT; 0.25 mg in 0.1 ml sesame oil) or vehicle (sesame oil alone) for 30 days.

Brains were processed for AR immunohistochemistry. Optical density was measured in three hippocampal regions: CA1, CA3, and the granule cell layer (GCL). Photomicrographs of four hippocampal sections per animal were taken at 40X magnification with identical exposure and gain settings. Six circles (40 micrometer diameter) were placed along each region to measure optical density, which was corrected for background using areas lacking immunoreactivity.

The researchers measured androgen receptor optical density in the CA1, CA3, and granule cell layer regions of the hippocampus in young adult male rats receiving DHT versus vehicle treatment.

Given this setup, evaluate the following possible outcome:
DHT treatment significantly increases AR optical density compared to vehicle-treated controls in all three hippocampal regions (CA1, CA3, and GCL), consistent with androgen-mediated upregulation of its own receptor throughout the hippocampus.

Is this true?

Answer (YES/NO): NO